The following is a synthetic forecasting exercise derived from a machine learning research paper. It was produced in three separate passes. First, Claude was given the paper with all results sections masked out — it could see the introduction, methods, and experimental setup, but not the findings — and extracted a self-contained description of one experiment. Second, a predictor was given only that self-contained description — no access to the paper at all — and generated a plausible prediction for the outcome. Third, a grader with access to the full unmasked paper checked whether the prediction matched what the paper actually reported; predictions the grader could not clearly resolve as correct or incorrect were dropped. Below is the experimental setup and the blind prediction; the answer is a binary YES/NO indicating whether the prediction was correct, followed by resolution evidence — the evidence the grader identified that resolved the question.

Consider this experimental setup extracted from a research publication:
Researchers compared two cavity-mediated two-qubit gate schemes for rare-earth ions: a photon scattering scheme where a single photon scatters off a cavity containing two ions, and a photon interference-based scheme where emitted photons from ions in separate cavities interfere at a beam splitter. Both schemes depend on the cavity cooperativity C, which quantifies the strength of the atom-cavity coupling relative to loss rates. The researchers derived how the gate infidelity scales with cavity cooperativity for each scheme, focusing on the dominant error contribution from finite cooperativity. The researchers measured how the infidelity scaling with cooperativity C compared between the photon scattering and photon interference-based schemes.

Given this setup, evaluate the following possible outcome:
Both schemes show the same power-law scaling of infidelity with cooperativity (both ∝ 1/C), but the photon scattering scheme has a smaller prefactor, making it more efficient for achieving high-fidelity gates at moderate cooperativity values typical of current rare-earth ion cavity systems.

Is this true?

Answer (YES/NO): NO